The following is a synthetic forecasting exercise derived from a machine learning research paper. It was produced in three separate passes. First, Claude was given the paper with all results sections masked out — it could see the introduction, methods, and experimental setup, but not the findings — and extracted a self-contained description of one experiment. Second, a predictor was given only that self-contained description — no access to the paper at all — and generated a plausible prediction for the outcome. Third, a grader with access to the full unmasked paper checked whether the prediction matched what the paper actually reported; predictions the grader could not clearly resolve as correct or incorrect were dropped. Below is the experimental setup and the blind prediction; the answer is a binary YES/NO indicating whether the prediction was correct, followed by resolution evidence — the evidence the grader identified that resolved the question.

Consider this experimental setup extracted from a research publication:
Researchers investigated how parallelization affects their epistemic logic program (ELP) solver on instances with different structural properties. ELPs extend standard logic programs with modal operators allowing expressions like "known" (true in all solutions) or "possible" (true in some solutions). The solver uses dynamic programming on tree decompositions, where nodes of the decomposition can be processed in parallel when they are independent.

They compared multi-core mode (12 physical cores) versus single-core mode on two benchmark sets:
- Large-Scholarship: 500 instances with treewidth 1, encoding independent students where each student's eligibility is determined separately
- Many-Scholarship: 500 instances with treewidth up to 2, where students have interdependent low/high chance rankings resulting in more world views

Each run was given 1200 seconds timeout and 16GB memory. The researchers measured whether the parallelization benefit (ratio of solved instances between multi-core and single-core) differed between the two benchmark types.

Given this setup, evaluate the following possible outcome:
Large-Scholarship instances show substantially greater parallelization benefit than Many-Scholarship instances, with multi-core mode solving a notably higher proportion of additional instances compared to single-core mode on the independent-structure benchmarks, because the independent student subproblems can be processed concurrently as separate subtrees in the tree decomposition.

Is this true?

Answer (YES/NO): NO